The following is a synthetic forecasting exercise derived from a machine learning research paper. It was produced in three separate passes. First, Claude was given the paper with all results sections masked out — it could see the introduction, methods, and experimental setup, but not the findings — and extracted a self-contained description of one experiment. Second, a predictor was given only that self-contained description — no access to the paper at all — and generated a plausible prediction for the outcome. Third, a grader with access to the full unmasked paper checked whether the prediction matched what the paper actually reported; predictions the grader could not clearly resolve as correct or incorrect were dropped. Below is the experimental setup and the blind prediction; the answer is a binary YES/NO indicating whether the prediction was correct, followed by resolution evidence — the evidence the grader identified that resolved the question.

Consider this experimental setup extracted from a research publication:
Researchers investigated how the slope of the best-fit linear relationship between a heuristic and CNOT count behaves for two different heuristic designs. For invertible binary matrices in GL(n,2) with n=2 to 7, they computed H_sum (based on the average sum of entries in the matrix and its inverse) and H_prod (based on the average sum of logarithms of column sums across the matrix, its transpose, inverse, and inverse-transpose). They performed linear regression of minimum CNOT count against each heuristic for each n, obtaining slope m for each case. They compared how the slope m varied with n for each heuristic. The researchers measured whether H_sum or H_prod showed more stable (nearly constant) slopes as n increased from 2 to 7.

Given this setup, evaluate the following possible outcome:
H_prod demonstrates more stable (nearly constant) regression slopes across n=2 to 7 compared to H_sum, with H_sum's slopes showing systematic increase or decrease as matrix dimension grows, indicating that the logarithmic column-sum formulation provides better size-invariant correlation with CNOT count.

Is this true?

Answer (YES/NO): NO